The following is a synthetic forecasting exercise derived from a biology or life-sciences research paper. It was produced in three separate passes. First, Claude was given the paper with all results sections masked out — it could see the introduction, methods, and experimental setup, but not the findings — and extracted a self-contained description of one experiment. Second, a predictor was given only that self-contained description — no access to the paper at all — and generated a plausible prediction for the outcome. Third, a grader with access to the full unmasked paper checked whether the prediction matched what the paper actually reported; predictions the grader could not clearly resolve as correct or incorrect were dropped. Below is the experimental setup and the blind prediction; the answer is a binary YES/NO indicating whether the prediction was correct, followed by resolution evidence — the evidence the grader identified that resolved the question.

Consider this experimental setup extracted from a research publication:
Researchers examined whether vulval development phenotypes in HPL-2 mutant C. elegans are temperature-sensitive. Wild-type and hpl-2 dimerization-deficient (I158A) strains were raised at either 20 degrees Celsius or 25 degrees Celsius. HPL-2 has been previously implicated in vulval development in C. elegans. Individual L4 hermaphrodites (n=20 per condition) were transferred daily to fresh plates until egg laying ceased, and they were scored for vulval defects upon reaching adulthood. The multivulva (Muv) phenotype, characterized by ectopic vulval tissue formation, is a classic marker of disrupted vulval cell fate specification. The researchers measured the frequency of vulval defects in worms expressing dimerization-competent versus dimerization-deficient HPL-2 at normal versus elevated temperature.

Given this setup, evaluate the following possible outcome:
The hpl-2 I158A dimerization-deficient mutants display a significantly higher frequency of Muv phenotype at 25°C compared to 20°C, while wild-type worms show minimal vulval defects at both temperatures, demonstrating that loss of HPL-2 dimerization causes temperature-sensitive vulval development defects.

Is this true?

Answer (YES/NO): YES